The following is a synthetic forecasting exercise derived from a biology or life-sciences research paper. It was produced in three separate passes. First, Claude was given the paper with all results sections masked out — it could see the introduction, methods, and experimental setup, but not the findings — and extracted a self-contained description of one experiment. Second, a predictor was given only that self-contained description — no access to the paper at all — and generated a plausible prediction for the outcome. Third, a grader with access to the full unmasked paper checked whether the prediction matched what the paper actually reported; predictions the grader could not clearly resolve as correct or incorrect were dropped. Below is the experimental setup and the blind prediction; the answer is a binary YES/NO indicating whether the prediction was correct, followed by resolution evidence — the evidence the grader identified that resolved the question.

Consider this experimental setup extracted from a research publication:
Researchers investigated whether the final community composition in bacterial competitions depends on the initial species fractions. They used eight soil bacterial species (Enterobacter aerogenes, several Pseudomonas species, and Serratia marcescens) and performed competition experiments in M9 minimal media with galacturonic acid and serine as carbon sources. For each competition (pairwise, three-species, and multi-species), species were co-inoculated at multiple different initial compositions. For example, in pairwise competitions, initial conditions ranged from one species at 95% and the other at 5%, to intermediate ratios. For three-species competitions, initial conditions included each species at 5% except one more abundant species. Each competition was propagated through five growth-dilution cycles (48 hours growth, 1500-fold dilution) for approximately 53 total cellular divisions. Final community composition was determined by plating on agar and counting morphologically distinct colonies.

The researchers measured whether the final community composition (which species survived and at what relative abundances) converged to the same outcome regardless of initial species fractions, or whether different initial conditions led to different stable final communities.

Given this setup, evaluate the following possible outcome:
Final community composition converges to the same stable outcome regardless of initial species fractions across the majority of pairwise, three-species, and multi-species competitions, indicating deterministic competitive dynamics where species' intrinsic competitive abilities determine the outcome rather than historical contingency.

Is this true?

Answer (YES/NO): YES